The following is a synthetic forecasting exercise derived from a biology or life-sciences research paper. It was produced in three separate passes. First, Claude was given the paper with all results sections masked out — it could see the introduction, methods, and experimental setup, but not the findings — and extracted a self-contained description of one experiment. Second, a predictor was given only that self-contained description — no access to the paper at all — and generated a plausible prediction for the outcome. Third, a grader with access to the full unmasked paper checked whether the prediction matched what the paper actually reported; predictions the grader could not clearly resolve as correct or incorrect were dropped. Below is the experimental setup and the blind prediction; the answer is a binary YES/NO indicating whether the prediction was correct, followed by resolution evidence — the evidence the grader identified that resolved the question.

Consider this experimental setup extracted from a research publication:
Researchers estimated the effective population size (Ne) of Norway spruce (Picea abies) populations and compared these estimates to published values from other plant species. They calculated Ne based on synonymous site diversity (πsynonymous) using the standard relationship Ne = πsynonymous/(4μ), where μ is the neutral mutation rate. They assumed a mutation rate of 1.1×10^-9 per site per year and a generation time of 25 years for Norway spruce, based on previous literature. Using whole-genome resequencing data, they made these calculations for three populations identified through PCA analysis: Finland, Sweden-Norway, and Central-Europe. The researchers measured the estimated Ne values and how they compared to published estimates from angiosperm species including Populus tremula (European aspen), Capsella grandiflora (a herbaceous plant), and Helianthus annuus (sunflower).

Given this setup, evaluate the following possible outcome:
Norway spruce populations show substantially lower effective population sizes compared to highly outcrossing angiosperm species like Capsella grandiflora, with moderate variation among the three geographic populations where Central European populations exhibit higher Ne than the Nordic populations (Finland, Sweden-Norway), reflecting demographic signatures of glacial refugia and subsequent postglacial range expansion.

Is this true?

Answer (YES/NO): NO